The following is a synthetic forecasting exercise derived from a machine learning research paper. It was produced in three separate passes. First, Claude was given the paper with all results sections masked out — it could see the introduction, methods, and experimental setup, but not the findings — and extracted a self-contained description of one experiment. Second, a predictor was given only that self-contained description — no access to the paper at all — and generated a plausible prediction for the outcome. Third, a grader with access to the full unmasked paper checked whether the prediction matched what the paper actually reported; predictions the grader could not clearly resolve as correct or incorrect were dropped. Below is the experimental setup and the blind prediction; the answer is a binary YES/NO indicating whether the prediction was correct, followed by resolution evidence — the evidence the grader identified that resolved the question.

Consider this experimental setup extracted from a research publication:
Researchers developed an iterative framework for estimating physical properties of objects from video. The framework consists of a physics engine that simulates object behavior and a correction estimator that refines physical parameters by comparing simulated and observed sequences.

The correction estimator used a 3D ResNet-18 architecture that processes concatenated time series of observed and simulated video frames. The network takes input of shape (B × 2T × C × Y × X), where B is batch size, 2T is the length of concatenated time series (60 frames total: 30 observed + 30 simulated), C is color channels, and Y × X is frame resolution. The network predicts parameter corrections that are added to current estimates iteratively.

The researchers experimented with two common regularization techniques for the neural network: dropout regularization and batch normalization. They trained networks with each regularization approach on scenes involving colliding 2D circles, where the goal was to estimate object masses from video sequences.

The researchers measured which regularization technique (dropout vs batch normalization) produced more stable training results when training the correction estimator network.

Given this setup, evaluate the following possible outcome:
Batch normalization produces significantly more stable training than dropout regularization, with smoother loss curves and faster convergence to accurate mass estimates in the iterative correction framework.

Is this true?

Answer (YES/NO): NO